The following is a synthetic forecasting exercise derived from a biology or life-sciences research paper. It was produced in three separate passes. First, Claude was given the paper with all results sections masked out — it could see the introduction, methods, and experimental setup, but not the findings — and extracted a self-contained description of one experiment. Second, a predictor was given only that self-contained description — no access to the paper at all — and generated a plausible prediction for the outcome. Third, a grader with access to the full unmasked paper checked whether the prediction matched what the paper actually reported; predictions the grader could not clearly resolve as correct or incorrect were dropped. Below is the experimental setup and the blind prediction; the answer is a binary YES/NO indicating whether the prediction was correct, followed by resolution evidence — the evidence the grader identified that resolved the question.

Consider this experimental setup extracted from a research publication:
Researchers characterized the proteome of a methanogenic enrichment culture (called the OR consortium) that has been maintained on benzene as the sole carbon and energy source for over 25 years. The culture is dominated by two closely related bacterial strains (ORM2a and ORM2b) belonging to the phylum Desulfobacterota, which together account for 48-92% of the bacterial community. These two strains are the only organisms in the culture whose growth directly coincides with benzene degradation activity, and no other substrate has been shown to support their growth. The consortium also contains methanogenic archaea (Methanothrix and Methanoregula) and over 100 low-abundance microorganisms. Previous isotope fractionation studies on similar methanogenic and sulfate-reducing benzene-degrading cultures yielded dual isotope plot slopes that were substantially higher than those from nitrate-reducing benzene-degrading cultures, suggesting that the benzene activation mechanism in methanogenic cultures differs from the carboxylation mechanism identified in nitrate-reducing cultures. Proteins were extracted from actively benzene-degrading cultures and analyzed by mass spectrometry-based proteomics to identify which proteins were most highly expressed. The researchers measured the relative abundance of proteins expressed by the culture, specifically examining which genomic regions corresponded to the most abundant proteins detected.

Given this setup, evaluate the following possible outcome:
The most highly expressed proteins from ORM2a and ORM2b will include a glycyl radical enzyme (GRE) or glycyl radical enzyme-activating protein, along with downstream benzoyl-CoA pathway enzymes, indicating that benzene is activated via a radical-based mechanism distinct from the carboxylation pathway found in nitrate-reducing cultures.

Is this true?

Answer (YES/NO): NO